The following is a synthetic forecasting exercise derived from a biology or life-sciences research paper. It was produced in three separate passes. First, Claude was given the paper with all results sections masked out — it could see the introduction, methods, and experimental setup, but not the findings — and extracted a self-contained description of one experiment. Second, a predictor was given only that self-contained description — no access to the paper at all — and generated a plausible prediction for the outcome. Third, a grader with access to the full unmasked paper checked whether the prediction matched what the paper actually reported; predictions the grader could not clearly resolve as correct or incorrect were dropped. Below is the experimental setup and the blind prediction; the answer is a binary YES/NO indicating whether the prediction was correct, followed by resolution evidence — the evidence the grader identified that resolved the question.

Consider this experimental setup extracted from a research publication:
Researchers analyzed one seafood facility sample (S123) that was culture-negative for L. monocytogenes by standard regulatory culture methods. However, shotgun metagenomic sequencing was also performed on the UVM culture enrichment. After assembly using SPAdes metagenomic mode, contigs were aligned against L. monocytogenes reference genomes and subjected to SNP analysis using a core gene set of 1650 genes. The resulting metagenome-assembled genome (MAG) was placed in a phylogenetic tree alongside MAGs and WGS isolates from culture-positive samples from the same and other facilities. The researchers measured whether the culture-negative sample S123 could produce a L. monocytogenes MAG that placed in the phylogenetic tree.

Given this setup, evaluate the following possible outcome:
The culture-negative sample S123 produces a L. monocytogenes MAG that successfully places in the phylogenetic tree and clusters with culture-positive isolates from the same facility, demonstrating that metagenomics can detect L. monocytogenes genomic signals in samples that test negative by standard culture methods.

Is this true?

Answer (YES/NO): YES